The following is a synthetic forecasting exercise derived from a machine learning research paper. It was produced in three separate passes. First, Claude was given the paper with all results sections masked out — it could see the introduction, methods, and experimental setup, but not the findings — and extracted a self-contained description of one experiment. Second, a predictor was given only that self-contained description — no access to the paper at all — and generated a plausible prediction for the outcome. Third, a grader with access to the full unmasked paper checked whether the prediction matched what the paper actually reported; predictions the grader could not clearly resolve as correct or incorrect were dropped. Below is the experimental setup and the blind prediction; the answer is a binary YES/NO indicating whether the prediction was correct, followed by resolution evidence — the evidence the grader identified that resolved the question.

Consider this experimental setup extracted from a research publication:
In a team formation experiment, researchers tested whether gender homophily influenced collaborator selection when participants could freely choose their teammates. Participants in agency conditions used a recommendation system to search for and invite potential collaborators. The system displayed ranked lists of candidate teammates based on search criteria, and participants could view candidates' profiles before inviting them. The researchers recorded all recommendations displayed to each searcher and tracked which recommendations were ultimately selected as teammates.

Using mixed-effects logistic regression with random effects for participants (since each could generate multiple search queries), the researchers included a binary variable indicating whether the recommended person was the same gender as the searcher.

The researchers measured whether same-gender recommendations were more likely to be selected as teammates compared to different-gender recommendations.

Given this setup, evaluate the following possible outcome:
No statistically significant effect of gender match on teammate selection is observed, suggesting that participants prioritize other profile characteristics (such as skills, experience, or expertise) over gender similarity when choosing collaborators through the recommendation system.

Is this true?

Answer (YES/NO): NO